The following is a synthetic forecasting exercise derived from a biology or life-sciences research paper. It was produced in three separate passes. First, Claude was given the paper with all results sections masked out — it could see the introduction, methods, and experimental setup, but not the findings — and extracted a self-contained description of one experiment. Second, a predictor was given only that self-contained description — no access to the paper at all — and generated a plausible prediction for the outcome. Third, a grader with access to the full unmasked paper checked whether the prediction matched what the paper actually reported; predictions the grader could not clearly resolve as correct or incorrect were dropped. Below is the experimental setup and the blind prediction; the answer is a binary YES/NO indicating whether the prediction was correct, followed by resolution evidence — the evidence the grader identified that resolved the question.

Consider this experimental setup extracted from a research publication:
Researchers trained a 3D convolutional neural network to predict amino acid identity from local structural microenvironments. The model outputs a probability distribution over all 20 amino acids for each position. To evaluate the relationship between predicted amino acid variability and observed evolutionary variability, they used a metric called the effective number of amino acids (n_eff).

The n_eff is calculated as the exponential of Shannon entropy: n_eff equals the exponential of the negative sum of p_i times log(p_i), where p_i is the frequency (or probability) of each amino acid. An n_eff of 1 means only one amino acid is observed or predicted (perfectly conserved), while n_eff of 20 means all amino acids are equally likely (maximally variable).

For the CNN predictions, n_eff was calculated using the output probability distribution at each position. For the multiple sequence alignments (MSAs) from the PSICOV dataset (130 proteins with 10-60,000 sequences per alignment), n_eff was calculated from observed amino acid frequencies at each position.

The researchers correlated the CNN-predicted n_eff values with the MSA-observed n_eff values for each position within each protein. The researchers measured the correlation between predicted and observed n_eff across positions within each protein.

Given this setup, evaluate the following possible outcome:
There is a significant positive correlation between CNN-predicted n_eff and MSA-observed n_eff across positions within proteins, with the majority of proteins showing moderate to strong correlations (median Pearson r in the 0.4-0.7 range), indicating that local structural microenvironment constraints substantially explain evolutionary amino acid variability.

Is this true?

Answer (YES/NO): NO